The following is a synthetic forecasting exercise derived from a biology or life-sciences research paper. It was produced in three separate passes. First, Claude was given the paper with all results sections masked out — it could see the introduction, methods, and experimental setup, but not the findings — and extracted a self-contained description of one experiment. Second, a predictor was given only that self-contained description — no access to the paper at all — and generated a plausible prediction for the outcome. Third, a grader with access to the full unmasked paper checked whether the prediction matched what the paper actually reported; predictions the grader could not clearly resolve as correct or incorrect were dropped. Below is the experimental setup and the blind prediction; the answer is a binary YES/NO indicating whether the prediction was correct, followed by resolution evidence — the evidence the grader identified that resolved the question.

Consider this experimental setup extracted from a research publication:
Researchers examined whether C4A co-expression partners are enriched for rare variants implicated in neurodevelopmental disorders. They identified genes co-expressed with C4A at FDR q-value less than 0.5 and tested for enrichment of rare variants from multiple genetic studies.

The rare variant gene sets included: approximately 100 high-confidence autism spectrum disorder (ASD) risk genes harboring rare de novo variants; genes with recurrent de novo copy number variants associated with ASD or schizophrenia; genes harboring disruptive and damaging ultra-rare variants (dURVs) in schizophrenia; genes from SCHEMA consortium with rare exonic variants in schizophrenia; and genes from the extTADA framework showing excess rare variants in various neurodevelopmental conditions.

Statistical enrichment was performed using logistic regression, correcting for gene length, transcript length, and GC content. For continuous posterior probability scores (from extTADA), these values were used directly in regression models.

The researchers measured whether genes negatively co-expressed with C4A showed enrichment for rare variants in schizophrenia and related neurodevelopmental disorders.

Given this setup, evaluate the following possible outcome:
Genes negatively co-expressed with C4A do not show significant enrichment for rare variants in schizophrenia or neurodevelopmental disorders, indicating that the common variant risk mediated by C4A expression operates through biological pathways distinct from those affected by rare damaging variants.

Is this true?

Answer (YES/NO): NO